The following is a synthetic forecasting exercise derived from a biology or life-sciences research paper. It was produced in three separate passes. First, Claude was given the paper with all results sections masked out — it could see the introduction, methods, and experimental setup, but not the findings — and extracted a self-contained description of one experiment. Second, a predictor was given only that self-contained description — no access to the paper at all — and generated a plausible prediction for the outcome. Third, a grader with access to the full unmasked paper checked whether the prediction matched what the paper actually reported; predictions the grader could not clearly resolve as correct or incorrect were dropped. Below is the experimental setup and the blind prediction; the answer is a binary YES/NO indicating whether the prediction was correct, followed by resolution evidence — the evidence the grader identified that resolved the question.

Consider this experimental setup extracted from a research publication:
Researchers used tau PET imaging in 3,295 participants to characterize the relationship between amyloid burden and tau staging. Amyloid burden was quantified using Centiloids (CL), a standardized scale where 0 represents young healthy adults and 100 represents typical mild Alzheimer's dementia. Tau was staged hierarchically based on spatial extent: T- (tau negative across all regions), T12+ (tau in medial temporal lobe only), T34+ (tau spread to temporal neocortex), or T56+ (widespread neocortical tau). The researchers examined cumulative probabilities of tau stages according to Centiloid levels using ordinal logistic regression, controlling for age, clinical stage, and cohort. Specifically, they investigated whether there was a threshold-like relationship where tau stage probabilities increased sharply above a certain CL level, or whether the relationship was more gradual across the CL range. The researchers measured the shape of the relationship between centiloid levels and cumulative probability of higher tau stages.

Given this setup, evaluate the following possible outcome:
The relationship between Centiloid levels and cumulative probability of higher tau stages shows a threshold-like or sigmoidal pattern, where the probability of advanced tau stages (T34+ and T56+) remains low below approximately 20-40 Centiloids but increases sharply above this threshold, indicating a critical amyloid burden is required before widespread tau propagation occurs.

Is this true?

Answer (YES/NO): NO